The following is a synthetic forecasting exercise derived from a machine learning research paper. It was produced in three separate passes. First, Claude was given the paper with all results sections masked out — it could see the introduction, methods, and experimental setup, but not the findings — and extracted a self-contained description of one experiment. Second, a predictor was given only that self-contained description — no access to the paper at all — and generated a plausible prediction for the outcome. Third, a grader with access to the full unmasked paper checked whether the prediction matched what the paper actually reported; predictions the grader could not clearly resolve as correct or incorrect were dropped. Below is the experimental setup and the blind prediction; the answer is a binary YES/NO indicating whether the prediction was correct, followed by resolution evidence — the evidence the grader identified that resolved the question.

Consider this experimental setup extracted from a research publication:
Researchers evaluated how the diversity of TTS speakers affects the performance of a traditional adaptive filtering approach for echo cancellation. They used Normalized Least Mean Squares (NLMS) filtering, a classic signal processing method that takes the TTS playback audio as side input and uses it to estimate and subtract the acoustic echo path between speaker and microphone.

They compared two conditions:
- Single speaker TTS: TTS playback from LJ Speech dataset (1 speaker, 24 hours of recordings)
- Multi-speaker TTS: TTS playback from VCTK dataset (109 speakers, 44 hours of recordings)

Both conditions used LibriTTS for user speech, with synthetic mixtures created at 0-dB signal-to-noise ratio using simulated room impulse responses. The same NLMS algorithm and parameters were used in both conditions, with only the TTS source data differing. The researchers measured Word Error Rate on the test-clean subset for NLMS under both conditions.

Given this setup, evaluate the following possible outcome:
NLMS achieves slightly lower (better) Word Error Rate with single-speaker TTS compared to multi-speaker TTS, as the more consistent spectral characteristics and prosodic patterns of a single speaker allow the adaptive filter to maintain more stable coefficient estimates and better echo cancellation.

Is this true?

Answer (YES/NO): NO